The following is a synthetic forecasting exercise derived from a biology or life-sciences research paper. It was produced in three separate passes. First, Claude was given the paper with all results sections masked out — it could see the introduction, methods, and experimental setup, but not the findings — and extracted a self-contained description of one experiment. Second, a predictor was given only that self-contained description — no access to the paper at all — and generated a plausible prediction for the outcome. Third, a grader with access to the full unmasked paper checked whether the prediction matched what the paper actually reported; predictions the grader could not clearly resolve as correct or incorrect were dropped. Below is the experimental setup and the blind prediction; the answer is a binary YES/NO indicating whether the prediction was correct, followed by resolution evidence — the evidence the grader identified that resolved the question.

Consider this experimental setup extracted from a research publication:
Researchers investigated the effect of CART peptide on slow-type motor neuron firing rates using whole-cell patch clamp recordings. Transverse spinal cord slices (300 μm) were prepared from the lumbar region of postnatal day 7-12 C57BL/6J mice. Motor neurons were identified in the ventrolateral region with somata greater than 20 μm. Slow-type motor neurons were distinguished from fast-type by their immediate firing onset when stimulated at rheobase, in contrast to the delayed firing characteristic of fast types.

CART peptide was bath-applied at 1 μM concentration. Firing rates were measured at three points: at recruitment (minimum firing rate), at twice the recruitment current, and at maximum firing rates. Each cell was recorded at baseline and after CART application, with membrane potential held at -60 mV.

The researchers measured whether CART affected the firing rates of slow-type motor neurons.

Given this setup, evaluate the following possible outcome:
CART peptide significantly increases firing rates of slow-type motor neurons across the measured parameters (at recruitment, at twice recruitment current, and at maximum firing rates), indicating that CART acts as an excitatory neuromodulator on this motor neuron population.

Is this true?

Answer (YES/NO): NO